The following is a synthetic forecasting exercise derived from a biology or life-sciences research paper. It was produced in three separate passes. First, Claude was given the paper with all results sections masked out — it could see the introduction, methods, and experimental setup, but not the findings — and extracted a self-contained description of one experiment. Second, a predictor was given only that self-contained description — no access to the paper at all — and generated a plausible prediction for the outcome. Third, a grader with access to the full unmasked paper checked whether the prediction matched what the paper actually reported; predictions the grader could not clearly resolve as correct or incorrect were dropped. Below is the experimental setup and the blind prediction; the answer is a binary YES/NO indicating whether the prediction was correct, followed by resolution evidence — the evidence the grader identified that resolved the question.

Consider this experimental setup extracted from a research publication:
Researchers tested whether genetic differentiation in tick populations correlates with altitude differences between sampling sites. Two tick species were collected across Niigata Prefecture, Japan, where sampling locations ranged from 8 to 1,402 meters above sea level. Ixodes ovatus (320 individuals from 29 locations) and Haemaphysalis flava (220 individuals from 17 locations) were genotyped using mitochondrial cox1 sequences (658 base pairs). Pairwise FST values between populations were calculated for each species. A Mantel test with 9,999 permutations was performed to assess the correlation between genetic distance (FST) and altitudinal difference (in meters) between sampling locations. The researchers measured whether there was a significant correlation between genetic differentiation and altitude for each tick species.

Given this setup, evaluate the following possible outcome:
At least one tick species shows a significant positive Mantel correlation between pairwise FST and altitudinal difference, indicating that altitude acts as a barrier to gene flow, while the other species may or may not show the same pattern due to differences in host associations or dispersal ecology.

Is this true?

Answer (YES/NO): NO